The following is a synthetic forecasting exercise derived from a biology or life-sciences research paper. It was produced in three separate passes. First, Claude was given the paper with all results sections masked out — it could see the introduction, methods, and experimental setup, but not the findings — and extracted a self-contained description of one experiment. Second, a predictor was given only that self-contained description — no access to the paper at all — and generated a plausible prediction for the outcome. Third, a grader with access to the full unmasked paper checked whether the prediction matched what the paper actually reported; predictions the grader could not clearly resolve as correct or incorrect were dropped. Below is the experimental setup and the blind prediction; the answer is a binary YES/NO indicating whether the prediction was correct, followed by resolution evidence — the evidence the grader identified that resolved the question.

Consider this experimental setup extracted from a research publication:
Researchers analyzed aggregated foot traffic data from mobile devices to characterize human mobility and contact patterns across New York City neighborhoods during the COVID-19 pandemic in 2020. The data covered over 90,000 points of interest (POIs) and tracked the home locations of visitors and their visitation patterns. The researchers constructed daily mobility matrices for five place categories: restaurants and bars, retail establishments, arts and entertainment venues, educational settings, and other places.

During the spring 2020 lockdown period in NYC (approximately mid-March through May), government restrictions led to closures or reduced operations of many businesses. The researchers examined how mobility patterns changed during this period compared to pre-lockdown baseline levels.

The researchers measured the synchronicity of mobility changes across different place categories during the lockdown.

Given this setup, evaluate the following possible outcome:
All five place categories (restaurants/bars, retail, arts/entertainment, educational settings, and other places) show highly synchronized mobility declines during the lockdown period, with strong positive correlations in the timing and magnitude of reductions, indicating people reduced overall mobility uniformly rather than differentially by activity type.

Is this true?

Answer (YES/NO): NO